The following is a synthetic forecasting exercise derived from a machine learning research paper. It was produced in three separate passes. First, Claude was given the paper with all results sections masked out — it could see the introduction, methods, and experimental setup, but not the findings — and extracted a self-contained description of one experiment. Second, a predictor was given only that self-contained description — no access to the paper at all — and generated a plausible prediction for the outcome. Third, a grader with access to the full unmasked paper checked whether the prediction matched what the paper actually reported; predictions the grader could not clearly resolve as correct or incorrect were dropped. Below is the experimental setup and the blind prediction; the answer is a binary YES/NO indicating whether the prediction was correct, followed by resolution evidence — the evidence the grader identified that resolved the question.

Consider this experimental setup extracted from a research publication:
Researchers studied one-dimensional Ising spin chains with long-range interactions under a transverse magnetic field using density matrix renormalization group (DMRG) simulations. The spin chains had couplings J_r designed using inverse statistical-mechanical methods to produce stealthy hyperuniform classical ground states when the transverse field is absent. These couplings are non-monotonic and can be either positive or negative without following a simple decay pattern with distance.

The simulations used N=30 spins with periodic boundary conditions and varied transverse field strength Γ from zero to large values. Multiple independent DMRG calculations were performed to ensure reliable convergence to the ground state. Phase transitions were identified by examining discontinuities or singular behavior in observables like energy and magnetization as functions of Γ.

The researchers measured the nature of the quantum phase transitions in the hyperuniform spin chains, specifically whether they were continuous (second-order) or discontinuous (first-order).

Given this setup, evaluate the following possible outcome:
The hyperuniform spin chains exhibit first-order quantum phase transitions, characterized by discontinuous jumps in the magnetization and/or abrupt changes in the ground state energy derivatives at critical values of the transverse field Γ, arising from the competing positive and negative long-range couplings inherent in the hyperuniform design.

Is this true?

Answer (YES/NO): YES